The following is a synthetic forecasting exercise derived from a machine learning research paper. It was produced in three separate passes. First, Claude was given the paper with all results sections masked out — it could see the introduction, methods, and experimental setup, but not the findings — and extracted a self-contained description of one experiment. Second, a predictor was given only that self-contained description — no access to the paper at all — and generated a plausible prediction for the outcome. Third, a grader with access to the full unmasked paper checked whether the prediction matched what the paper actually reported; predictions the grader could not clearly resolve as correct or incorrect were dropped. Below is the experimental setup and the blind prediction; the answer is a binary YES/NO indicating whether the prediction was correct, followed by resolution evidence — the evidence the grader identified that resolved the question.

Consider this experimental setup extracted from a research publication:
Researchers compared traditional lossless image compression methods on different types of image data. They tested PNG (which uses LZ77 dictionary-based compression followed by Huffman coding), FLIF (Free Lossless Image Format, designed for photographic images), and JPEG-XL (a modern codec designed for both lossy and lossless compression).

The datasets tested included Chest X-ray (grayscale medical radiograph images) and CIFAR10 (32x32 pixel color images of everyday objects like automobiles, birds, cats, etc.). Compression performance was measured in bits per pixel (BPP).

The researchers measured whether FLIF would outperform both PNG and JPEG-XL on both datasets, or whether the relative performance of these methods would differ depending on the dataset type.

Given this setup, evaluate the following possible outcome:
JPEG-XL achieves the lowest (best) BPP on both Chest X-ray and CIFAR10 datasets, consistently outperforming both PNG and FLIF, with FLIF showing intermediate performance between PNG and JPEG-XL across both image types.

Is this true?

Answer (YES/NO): NO